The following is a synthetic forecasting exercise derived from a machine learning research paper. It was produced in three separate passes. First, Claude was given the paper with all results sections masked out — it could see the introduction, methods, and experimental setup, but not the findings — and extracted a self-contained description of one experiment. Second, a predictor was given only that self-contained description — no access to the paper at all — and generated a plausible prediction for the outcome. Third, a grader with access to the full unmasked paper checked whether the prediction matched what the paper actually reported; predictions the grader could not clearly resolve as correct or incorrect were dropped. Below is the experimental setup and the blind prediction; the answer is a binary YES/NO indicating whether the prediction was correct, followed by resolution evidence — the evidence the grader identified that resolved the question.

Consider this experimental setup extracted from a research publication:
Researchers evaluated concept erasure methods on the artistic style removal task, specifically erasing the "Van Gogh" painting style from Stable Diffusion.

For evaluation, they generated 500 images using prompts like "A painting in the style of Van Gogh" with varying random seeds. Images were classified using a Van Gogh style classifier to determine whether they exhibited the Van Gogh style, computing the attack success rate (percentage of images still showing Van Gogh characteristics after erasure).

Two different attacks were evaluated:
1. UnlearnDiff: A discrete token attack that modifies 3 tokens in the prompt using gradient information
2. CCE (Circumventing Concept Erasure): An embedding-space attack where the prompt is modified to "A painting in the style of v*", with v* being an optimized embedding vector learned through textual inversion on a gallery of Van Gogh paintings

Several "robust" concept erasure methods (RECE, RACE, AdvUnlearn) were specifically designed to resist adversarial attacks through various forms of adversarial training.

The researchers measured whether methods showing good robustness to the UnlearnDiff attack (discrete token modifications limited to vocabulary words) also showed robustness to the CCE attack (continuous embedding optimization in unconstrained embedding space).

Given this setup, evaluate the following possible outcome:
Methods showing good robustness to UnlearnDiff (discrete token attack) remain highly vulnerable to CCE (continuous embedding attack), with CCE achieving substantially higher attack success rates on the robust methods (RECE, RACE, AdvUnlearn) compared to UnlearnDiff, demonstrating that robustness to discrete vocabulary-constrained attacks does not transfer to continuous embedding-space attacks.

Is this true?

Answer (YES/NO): YES